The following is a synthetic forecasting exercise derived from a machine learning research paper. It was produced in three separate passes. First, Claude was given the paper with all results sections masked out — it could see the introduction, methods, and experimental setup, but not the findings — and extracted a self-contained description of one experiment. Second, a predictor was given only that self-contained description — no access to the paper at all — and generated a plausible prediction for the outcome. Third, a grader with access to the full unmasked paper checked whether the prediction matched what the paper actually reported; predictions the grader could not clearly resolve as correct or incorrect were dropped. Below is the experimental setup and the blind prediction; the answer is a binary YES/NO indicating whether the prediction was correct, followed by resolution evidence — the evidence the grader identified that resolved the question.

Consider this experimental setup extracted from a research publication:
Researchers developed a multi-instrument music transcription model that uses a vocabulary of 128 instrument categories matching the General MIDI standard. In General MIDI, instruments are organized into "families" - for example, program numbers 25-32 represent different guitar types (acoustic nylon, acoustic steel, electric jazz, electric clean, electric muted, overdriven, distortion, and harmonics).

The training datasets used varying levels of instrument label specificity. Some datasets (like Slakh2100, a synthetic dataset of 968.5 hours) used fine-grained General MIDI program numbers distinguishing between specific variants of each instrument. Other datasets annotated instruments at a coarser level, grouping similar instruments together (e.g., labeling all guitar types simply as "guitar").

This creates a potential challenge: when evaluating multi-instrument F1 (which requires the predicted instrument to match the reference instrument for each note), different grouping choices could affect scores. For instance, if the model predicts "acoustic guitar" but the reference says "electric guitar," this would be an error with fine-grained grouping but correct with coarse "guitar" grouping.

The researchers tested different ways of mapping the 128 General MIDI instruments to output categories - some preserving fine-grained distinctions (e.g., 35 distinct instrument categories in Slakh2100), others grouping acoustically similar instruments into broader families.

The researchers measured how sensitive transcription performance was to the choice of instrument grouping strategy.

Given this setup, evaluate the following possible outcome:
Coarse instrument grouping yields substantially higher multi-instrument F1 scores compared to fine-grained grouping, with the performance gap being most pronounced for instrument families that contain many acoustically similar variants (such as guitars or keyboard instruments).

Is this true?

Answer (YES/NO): NO